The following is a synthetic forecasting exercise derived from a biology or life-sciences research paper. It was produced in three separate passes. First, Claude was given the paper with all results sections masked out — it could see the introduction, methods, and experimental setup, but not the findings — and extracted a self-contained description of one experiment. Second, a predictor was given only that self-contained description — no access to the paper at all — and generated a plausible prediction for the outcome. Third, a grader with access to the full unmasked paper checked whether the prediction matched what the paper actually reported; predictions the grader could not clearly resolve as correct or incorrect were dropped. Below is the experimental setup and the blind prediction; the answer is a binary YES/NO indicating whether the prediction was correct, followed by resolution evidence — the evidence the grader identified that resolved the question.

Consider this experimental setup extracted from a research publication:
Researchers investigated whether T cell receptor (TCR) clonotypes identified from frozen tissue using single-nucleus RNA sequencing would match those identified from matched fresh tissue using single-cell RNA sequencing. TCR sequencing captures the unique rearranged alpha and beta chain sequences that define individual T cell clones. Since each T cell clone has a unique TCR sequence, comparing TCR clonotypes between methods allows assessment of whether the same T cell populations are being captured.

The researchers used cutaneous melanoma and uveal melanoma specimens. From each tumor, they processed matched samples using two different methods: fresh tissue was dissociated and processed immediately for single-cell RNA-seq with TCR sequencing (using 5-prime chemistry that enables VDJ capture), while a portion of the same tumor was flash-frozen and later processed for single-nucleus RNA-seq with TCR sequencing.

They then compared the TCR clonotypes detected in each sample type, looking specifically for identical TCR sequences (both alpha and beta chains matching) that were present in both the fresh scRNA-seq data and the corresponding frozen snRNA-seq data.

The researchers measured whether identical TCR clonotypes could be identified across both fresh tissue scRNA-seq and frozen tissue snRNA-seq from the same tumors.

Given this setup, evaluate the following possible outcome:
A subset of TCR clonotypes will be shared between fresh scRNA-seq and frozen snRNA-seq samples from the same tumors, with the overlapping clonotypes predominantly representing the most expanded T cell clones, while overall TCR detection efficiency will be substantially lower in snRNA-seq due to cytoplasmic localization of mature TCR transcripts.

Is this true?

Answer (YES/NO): NO